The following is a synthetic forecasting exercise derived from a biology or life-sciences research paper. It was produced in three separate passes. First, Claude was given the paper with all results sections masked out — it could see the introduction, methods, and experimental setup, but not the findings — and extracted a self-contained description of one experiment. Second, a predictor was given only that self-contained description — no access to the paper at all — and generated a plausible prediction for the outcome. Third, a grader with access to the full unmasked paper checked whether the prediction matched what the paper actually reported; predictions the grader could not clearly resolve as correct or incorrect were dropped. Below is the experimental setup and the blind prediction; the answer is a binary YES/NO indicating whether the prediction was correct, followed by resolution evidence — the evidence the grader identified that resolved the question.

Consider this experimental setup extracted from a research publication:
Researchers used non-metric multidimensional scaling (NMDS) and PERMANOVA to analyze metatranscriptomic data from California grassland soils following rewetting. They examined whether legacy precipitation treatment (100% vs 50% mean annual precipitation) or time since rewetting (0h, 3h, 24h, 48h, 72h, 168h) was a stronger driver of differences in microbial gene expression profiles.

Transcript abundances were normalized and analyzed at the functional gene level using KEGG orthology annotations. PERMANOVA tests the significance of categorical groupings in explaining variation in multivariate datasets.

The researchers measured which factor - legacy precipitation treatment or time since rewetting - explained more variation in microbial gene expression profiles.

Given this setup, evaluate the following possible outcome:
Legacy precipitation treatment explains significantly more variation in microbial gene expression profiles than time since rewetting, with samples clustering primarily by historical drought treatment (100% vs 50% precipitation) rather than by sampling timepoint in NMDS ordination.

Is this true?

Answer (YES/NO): NO